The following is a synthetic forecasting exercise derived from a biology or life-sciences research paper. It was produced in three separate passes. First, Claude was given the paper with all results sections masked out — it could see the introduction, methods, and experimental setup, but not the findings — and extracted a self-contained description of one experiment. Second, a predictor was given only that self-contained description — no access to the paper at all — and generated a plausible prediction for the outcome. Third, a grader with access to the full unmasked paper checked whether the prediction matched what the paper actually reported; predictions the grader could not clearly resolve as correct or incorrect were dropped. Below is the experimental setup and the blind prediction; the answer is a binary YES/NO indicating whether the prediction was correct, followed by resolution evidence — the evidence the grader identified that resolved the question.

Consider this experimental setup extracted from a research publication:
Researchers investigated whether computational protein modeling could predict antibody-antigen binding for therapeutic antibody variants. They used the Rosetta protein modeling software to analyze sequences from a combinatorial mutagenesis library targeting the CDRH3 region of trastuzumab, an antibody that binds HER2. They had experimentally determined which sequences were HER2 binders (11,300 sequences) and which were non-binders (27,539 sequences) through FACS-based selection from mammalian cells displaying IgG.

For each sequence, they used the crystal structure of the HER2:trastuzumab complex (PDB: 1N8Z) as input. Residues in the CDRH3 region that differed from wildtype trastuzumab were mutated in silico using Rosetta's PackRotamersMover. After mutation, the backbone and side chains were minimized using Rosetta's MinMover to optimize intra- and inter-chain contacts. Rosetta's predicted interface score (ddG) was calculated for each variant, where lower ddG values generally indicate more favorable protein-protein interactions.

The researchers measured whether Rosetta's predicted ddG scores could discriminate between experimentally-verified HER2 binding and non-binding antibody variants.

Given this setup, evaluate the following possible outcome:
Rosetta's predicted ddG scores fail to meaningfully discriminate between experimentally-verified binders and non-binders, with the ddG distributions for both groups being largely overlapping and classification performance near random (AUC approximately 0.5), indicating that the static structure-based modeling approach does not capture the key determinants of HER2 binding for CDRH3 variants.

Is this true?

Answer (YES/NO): YES